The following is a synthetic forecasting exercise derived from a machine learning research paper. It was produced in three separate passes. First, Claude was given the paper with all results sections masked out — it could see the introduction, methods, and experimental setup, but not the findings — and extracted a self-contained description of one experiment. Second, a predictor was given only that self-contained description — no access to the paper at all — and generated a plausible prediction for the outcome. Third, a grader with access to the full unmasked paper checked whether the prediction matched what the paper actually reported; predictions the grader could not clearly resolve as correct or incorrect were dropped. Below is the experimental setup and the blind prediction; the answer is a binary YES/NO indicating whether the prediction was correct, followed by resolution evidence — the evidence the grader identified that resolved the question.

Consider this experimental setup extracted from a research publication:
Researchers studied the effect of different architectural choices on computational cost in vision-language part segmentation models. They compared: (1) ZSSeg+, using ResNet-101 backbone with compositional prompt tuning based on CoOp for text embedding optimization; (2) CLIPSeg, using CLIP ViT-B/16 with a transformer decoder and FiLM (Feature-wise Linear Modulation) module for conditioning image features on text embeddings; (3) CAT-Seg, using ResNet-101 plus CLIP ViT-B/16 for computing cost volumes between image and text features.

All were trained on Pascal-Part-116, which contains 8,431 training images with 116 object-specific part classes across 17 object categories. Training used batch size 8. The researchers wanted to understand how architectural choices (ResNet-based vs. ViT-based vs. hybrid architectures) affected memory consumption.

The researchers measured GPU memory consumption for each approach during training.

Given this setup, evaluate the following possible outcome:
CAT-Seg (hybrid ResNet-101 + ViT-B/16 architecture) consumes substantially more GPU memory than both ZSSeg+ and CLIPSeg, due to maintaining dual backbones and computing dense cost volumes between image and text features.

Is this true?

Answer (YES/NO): NO